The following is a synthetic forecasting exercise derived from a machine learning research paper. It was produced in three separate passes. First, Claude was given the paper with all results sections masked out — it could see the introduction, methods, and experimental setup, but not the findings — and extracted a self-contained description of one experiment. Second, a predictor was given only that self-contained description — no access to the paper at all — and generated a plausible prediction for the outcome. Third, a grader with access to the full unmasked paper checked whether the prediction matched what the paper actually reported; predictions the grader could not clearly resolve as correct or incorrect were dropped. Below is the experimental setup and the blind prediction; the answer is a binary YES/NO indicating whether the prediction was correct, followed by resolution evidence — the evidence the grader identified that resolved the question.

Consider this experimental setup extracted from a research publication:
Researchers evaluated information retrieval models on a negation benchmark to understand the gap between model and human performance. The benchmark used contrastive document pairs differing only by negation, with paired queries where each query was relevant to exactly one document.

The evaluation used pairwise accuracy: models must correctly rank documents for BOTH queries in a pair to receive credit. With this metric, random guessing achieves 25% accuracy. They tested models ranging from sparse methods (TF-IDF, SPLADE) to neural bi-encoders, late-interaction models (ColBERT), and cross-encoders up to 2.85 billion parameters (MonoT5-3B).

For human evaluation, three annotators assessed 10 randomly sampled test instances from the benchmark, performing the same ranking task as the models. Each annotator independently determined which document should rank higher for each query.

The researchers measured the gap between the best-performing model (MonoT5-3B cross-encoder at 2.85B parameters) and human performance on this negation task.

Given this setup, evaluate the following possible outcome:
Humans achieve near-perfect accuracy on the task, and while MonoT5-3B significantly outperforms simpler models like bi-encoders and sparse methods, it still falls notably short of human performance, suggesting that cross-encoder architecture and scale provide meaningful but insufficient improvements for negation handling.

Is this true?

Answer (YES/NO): YES